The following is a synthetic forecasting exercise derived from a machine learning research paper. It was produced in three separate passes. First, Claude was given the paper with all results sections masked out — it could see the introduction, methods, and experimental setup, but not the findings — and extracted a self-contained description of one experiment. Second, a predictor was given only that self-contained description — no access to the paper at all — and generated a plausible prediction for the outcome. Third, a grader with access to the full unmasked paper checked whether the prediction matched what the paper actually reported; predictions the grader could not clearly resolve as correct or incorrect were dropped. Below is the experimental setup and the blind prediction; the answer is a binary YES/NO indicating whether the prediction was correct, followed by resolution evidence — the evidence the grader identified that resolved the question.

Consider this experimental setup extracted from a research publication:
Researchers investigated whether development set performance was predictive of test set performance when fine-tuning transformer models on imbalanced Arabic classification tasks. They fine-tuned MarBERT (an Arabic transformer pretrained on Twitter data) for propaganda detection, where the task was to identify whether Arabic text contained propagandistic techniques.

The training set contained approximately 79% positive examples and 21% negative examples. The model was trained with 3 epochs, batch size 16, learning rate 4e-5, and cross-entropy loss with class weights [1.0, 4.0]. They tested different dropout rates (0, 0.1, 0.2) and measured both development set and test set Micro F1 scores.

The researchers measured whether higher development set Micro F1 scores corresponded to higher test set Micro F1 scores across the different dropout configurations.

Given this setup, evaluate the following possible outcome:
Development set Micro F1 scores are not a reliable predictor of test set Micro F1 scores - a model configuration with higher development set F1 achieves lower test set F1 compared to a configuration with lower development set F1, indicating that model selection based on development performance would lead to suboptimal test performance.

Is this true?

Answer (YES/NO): YES